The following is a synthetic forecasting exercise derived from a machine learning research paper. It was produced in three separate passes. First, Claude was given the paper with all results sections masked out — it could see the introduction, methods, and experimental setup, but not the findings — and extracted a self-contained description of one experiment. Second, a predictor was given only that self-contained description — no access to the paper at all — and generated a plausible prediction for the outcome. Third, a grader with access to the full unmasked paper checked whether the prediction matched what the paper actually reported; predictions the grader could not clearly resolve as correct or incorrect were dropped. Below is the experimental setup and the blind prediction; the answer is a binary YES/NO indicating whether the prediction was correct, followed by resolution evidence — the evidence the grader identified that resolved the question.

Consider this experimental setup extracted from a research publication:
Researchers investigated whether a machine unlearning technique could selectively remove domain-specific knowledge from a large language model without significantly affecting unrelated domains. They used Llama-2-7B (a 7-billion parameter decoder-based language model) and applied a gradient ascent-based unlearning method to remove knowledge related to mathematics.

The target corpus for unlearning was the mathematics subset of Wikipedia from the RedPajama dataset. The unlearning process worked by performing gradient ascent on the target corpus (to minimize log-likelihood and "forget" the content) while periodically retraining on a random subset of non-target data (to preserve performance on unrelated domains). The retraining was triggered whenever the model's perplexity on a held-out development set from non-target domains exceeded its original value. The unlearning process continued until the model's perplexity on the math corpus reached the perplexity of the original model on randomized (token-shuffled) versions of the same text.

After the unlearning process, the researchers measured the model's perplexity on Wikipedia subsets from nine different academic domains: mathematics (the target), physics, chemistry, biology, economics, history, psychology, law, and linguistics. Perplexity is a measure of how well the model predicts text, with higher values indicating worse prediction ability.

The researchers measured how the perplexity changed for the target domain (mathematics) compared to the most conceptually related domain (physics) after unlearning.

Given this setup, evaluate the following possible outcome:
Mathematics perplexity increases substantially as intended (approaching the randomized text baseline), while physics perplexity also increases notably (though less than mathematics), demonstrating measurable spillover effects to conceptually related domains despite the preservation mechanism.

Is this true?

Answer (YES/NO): YES